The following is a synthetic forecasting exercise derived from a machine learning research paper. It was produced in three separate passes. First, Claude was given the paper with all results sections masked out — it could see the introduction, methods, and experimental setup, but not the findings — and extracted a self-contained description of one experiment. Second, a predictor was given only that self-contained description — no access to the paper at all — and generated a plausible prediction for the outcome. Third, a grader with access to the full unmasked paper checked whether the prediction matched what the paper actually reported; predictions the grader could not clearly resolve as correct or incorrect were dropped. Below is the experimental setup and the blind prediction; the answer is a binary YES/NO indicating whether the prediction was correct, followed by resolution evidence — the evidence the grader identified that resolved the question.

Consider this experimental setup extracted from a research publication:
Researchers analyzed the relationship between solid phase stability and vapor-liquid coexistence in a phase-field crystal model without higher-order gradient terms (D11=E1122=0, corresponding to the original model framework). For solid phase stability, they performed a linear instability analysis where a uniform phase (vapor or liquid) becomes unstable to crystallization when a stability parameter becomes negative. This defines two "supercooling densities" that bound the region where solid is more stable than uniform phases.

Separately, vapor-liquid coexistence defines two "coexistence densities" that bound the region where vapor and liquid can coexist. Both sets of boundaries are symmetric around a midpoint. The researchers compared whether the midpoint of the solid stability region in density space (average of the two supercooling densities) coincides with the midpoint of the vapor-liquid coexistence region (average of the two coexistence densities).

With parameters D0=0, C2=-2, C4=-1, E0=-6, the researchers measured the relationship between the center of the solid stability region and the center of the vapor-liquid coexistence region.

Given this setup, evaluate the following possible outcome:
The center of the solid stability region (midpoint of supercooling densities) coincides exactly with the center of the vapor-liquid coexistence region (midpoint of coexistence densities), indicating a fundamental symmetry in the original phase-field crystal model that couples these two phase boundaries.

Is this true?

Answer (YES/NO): YES